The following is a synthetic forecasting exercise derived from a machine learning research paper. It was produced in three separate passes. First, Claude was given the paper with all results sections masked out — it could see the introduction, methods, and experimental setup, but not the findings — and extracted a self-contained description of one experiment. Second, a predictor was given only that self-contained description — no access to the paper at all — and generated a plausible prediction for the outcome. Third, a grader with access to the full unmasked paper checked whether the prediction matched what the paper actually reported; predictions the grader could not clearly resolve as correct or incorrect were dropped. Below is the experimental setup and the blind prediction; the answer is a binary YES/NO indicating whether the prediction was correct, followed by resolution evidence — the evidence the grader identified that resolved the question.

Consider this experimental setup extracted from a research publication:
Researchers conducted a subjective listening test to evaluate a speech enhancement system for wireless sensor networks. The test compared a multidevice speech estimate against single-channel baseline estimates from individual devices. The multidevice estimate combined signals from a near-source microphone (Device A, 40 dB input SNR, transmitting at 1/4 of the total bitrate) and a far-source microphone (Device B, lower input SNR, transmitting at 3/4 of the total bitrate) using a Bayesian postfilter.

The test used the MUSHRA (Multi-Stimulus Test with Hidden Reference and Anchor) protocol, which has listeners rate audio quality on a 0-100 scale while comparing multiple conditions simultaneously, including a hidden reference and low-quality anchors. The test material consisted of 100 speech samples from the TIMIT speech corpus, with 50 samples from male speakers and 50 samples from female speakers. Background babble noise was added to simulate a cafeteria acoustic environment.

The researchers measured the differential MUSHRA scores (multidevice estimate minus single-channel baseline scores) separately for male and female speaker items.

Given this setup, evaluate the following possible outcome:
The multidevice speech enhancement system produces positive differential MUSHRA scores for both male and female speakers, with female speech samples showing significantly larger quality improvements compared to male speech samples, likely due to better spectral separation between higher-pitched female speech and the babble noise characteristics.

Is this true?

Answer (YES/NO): NO